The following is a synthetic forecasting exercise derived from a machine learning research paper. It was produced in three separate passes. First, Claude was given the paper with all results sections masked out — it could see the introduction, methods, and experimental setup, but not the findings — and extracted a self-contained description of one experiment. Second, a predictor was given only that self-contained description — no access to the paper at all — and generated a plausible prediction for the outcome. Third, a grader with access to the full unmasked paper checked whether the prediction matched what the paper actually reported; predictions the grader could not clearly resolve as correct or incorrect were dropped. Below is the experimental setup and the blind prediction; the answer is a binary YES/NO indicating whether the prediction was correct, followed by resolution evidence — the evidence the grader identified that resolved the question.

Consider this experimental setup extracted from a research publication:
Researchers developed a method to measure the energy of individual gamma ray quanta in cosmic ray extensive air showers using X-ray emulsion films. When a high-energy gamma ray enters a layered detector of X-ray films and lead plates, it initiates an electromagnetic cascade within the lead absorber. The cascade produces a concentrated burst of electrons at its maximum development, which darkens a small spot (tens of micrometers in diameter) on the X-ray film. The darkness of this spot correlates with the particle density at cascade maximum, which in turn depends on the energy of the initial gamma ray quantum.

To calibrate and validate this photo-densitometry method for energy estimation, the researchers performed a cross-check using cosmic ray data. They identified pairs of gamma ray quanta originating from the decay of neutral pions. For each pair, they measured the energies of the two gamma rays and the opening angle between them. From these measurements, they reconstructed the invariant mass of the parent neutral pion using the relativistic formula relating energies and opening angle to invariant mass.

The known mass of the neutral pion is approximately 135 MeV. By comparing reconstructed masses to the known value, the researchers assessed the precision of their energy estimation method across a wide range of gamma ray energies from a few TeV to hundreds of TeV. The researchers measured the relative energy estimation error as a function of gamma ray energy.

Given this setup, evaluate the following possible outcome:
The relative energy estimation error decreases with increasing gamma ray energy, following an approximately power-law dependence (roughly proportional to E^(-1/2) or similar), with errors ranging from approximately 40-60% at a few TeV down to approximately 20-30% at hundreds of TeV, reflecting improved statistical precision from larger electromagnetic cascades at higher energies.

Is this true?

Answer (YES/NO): NO